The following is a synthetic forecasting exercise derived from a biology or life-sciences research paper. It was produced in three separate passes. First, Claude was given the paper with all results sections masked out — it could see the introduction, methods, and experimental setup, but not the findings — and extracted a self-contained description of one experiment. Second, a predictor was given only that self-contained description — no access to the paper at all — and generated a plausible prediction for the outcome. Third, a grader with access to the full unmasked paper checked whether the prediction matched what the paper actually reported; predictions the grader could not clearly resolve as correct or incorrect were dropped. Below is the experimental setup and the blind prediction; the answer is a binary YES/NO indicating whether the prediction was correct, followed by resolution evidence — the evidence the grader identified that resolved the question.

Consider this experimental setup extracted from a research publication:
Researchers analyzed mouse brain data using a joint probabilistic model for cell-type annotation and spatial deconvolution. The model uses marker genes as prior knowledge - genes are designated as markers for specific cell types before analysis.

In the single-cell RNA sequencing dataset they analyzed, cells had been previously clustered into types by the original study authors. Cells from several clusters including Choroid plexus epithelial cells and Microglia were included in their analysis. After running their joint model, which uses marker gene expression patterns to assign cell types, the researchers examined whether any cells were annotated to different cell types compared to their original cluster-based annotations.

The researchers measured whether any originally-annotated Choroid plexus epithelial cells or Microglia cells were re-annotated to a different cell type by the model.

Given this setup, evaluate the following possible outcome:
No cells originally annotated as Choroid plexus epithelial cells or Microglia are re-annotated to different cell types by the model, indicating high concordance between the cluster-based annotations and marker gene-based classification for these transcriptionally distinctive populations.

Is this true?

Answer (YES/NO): NO